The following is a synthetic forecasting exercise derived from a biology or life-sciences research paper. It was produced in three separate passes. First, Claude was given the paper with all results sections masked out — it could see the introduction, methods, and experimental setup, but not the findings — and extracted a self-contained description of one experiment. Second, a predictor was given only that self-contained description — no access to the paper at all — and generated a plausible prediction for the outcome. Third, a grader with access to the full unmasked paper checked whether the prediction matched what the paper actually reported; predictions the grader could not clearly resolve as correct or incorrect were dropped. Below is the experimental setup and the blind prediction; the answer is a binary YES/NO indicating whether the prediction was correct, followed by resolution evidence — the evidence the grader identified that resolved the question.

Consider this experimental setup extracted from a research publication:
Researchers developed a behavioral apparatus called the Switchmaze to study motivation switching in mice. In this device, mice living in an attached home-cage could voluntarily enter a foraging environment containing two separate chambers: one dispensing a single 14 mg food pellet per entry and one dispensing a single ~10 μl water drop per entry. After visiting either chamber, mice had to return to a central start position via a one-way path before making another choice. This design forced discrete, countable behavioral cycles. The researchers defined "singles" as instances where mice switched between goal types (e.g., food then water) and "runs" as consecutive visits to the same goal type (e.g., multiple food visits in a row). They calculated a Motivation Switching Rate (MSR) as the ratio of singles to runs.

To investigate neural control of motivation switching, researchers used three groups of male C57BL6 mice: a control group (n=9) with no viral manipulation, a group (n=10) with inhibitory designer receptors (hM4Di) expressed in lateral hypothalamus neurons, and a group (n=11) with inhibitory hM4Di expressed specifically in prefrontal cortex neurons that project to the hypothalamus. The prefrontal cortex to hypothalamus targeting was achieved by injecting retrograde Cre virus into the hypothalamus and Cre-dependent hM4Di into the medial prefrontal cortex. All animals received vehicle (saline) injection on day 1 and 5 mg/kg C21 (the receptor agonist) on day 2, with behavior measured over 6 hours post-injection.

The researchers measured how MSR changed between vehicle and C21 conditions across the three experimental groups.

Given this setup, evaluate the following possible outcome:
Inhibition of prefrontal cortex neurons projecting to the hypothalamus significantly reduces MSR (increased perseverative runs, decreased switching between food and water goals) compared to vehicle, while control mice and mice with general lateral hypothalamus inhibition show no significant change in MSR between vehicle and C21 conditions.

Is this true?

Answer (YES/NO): NO